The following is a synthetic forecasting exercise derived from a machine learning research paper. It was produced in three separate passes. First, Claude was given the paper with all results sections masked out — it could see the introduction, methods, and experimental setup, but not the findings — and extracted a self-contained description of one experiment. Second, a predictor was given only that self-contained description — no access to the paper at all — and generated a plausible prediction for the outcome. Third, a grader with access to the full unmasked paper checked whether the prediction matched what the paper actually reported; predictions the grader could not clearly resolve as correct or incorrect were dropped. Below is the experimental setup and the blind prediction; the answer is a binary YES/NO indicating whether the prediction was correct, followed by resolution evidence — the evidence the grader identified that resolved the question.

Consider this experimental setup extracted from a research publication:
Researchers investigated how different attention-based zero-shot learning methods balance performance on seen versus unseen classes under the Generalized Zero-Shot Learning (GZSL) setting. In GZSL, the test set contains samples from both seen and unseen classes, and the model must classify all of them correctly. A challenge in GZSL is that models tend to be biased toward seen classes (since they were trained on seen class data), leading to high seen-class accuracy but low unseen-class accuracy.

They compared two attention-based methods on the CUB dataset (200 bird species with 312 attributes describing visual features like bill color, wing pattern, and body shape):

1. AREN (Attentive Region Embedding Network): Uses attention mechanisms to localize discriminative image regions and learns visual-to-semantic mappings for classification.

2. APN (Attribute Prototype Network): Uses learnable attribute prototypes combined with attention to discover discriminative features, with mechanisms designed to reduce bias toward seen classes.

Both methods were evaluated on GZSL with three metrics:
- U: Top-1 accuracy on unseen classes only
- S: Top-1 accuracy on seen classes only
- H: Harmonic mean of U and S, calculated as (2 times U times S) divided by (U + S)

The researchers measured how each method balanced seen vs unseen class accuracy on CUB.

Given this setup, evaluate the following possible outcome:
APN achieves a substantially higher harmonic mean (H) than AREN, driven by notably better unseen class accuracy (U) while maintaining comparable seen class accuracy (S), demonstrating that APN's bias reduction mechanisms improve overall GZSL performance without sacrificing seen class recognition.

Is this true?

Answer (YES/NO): NO